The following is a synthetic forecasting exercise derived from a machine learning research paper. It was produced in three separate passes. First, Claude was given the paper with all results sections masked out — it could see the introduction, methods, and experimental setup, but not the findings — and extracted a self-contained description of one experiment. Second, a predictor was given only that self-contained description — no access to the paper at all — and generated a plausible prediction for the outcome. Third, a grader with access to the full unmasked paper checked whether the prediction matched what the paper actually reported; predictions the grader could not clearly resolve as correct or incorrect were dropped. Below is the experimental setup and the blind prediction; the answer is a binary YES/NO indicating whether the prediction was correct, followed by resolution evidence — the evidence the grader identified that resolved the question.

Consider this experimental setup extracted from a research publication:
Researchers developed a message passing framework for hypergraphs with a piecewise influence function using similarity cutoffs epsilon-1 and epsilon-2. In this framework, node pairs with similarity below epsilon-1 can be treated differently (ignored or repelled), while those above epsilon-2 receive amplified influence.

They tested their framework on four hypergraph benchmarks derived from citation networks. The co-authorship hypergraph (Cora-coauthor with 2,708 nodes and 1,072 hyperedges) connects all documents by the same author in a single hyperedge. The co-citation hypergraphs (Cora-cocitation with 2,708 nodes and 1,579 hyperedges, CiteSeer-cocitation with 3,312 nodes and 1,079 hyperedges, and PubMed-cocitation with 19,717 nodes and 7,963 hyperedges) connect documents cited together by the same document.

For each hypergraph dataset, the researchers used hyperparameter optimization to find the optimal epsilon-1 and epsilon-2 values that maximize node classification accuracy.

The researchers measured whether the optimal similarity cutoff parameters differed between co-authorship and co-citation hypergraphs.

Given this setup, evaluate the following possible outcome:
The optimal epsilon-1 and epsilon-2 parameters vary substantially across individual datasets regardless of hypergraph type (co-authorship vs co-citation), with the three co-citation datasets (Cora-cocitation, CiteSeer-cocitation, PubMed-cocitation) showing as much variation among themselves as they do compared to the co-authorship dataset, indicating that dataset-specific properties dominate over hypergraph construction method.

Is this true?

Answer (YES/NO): NO